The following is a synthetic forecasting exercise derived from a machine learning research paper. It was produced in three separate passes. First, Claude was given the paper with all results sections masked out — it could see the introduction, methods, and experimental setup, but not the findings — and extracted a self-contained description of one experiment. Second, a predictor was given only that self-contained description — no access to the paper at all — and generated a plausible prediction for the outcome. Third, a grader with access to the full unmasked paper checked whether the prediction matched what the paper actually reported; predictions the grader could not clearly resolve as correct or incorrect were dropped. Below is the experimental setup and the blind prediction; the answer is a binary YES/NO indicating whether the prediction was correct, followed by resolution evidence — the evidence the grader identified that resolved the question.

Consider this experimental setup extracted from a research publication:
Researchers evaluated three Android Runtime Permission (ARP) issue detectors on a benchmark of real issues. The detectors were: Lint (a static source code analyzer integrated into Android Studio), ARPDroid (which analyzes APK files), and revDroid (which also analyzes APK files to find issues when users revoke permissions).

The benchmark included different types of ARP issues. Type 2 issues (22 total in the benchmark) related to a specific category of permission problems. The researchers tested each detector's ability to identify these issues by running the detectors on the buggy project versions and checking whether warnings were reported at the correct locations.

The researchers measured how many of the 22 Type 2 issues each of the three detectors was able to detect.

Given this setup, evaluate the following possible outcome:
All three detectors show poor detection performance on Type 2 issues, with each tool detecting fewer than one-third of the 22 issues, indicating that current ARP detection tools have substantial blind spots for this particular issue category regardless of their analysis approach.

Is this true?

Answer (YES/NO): YES